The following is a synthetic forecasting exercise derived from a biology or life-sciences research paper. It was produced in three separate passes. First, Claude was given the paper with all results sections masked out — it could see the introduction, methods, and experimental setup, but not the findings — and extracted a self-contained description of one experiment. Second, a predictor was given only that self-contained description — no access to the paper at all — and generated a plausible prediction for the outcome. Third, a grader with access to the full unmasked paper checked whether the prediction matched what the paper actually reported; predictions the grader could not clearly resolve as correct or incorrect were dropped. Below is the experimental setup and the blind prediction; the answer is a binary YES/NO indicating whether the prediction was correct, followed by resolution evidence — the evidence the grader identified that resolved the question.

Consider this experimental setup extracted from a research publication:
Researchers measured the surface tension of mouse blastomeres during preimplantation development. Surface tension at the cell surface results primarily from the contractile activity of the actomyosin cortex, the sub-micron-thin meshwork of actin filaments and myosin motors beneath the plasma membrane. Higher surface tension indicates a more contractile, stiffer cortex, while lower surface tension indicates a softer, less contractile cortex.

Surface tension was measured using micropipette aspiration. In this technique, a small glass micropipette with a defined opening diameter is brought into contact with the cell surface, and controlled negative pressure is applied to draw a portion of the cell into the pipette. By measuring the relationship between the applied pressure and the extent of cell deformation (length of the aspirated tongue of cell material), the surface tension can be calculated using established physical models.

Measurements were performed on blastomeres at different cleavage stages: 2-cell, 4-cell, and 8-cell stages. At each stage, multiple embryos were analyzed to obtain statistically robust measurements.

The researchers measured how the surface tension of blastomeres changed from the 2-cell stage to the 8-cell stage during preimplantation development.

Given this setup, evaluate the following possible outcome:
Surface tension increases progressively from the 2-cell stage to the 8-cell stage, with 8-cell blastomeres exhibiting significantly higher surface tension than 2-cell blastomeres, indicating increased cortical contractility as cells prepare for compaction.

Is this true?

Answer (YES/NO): NO